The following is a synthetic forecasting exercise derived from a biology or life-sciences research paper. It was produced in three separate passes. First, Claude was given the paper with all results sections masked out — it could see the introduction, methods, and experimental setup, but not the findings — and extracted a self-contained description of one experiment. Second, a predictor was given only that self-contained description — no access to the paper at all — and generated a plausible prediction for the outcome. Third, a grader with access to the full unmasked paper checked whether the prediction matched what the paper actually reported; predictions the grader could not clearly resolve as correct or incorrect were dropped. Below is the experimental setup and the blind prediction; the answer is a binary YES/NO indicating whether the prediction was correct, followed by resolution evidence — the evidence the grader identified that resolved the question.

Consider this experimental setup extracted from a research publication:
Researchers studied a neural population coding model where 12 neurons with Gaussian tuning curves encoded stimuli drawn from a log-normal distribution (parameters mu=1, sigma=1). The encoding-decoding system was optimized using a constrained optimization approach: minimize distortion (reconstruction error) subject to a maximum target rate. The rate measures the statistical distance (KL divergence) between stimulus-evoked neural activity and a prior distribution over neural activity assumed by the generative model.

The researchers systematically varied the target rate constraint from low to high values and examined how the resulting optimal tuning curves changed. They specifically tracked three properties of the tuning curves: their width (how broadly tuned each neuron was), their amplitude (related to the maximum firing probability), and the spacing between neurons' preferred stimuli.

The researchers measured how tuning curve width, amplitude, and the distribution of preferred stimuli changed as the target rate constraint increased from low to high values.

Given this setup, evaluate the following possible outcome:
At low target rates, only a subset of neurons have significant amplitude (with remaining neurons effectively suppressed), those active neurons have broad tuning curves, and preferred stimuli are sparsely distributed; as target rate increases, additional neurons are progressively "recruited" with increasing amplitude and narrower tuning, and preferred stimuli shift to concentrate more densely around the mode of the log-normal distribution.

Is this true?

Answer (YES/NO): NO